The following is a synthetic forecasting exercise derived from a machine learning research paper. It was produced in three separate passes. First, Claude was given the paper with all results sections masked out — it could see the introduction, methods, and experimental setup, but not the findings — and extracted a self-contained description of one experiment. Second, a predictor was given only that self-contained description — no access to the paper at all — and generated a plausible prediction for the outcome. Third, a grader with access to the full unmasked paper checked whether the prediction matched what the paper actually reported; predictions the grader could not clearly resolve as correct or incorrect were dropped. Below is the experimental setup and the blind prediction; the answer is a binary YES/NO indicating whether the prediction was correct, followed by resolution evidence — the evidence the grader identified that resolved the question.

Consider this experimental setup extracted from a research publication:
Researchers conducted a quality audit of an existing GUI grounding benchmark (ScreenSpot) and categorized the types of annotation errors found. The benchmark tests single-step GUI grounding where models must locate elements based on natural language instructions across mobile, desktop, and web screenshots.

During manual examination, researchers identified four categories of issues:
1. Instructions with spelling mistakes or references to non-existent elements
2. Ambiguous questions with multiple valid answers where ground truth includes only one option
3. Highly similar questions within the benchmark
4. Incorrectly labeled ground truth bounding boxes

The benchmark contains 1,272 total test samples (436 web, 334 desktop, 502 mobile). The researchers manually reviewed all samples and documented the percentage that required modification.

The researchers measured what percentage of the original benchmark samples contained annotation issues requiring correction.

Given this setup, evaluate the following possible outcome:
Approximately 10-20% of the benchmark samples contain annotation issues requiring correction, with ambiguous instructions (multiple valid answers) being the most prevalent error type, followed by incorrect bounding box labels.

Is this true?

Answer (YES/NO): NO